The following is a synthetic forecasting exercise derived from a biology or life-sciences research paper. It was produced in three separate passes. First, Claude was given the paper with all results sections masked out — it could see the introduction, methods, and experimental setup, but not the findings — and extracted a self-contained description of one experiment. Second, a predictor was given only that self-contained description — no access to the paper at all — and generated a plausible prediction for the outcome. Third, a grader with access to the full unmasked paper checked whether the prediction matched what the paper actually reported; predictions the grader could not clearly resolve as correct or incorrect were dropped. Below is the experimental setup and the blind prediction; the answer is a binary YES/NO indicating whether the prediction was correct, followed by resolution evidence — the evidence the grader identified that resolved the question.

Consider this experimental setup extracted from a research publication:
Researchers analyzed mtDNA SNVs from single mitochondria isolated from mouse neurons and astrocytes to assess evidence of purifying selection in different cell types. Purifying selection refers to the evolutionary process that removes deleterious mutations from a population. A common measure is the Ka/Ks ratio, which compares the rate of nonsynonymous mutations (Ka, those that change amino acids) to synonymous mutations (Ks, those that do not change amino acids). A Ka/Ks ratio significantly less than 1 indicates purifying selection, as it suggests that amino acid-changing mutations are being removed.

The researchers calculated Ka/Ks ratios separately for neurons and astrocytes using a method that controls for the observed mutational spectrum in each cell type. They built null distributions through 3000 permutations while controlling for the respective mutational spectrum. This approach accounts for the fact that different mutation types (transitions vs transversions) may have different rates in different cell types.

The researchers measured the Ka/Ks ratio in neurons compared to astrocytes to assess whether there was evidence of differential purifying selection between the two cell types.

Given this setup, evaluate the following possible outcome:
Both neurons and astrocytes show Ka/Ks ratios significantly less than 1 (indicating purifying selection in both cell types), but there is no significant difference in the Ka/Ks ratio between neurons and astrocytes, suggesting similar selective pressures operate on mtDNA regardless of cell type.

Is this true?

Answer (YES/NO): NO